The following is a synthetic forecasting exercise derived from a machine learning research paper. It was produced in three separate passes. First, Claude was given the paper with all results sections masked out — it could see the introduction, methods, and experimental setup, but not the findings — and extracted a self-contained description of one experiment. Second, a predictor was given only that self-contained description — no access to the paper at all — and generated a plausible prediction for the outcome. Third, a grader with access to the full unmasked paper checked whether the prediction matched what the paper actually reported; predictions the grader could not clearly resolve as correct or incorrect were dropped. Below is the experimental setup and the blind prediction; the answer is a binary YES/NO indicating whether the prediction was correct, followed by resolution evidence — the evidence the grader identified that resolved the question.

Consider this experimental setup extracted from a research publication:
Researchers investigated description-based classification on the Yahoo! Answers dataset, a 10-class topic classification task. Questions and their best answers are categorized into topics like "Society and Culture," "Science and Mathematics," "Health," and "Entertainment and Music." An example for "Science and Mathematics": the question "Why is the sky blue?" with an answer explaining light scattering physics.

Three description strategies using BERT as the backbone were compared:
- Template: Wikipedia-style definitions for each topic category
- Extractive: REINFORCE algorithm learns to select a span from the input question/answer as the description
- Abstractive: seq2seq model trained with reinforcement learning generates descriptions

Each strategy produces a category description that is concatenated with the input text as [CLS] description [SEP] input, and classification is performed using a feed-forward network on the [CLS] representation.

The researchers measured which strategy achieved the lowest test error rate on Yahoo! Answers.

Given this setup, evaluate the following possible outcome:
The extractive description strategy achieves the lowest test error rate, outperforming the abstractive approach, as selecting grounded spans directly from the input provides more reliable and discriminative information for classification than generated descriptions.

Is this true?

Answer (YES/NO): NO